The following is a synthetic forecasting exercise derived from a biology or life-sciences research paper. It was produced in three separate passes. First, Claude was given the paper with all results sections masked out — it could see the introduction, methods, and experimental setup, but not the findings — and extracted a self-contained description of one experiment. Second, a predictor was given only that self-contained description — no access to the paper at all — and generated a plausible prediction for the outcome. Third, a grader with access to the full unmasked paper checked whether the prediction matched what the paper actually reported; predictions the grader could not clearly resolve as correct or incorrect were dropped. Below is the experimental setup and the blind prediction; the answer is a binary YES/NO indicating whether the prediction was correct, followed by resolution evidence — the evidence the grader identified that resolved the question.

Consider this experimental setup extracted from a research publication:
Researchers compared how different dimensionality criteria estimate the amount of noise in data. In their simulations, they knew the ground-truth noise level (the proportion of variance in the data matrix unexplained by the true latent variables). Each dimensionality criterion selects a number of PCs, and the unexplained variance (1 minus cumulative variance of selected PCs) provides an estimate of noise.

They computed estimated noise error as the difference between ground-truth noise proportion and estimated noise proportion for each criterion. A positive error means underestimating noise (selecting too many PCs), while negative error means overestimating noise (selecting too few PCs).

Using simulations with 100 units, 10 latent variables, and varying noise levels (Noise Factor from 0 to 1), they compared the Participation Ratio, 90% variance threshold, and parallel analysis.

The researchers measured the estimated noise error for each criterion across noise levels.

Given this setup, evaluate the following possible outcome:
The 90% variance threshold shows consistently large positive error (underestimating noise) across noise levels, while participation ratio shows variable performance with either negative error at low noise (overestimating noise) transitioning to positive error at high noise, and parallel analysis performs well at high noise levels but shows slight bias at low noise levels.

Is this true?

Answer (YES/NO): NO